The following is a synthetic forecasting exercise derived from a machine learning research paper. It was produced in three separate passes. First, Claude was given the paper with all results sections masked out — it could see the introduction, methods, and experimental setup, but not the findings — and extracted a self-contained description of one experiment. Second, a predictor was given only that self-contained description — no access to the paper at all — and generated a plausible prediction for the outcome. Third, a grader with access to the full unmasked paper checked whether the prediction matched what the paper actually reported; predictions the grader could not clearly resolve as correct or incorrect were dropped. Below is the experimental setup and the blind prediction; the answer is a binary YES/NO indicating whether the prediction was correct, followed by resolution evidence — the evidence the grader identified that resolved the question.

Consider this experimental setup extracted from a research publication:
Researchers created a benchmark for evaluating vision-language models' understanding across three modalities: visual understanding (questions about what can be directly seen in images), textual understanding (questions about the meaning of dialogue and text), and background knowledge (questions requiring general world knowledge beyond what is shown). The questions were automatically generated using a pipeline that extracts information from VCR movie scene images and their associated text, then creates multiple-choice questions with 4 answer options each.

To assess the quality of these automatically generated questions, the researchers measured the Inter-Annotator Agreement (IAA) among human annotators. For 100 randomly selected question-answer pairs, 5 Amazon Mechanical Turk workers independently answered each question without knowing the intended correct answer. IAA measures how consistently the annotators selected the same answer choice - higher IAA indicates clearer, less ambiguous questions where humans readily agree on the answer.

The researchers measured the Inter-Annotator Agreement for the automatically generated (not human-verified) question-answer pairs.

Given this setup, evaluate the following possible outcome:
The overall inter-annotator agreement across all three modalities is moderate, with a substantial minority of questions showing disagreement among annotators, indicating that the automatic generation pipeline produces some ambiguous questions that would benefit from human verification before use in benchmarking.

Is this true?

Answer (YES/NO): NO